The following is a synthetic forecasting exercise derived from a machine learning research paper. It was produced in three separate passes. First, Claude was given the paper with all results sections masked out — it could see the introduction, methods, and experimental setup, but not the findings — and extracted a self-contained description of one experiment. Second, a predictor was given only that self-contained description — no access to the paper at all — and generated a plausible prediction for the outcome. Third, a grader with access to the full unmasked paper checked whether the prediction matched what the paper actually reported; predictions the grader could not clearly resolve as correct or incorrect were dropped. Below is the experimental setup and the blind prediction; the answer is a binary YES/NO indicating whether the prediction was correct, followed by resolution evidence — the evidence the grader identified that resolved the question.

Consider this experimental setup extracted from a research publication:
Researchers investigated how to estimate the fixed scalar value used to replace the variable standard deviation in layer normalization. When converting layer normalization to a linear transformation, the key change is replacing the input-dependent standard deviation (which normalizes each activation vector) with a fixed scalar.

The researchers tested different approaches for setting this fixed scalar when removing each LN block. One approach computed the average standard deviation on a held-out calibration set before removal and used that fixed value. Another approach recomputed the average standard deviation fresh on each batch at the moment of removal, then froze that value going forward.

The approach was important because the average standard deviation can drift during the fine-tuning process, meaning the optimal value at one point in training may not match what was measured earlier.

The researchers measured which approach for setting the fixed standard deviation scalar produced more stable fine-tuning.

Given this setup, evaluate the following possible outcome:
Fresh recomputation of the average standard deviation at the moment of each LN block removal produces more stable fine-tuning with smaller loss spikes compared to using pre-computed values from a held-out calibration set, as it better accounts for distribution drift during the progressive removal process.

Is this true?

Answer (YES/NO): YES